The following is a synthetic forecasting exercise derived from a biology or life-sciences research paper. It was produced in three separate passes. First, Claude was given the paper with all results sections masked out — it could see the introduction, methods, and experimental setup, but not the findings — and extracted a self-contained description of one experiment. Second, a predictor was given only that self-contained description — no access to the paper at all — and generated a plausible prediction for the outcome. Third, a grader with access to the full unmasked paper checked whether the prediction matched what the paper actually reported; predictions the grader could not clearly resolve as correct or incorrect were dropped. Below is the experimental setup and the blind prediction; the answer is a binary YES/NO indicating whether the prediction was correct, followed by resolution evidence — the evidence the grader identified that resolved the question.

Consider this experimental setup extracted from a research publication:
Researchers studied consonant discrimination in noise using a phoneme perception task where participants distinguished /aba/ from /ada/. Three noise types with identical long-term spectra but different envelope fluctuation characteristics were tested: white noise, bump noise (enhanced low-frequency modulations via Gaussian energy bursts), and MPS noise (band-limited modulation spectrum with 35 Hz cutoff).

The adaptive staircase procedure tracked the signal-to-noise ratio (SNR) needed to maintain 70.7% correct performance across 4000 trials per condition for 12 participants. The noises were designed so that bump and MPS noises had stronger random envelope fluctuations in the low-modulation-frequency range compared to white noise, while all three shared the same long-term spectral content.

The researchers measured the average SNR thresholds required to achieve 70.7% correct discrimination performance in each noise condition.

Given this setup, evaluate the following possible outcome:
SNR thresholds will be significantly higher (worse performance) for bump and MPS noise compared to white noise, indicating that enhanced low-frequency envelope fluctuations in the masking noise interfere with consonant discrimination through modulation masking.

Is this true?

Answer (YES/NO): NO